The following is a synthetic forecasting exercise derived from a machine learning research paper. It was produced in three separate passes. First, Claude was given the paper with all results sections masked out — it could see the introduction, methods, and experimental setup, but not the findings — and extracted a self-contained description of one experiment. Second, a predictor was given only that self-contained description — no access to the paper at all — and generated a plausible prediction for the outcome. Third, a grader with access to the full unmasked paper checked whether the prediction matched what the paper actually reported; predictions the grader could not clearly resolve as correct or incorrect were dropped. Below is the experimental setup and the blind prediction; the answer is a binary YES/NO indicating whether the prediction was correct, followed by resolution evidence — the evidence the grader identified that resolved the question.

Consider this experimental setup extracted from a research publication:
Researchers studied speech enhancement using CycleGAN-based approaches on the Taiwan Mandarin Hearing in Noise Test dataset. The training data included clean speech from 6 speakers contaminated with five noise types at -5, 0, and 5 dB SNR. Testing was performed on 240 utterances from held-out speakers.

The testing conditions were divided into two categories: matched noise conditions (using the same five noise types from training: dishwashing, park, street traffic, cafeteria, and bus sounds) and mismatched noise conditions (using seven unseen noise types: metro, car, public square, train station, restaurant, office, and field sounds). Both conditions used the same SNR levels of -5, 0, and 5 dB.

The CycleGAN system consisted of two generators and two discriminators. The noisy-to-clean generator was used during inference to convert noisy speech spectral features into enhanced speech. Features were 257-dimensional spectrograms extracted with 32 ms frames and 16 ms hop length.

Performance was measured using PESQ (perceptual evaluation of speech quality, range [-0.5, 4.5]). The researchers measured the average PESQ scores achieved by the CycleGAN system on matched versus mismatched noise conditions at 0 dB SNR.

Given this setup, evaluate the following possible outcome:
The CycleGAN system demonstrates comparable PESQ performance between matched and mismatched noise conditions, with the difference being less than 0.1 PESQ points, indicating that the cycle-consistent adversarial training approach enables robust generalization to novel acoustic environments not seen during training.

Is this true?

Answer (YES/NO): YES